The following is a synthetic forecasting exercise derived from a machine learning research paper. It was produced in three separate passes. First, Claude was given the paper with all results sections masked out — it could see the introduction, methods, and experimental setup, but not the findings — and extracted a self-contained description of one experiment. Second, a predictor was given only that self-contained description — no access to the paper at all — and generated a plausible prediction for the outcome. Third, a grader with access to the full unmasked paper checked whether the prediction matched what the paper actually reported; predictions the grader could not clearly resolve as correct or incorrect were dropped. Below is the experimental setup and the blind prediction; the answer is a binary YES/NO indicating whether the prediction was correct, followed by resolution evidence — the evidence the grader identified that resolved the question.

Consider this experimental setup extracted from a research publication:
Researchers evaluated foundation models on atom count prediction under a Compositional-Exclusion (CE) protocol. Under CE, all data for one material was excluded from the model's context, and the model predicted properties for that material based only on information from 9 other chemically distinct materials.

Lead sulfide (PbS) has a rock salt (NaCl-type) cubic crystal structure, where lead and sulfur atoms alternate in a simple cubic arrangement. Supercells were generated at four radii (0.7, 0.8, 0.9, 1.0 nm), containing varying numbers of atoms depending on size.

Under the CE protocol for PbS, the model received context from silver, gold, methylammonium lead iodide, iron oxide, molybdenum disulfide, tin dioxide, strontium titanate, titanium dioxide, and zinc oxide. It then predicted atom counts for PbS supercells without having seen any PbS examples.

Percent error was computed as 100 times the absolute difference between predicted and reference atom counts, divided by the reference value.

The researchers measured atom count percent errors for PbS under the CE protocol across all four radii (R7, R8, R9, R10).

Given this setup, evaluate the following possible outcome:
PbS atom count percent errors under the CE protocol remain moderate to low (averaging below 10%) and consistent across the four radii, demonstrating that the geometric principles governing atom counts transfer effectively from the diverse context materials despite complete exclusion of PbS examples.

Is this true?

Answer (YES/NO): NO